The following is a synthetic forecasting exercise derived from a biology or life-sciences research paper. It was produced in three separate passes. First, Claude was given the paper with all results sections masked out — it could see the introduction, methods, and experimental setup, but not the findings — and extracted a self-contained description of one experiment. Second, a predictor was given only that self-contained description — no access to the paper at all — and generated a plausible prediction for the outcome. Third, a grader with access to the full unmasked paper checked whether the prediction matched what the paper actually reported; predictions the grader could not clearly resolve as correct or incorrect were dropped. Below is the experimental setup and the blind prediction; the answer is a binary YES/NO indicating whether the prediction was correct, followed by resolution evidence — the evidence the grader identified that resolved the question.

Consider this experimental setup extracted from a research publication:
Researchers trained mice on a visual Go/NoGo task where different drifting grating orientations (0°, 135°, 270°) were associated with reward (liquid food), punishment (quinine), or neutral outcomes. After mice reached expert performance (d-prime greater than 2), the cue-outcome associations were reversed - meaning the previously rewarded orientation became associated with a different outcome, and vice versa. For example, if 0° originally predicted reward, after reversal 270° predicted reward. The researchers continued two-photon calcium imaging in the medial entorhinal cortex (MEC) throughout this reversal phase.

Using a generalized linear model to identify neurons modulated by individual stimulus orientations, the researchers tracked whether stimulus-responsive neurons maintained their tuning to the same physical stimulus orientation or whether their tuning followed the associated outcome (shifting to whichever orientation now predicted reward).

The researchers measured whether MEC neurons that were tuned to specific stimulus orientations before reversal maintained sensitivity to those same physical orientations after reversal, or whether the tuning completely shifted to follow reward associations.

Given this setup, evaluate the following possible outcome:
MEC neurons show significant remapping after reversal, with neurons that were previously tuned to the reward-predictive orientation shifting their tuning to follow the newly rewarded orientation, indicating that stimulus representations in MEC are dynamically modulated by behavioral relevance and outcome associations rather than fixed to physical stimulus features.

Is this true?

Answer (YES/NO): YES